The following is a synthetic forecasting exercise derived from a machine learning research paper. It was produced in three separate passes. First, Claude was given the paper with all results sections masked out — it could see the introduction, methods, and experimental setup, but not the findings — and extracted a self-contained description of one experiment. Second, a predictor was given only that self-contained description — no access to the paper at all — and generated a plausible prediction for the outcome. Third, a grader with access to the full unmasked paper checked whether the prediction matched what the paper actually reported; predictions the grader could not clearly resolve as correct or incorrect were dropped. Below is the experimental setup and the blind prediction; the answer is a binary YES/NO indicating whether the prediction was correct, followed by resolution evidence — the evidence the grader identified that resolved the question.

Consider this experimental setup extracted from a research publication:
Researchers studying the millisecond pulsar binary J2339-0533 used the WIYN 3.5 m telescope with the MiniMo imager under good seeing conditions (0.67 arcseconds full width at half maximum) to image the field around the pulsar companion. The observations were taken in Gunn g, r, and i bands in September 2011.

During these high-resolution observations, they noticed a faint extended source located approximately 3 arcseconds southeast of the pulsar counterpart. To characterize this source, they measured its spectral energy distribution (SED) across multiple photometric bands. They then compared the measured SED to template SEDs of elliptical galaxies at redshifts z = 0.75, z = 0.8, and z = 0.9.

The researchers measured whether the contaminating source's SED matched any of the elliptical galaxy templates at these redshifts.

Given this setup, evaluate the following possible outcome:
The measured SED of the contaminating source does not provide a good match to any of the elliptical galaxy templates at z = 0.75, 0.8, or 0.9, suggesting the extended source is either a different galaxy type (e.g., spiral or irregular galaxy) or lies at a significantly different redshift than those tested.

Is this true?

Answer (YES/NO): NO